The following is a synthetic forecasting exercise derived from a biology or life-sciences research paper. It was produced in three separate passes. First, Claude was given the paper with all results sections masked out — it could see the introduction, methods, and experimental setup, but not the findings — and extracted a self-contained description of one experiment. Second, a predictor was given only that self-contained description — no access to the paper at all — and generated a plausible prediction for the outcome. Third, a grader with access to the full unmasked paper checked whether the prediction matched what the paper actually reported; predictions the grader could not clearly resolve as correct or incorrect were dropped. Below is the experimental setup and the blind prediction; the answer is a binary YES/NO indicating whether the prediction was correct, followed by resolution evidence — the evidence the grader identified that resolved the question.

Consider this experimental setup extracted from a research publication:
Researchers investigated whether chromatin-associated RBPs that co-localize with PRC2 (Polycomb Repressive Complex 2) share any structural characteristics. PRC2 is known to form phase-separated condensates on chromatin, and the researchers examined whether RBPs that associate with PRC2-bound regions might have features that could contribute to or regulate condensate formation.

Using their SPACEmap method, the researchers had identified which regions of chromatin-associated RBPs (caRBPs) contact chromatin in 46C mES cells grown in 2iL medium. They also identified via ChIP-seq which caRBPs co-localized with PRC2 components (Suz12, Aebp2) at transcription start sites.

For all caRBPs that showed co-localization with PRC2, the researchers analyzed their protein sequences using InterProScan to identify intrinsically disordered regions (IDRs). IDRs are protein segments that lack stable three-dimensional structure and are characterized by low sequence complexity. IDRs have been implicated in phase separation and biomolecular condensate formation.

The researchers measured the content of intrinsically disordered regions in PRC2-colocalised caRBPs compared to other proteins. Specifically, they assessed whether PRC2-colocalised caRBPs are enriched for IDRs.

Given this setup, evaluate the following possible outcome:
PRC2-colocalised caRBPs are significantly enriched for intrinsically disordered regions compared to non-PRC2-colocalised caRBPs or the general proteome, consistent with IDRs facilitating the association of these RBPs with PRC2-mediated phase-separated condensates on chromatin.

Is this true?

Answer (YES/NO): YES